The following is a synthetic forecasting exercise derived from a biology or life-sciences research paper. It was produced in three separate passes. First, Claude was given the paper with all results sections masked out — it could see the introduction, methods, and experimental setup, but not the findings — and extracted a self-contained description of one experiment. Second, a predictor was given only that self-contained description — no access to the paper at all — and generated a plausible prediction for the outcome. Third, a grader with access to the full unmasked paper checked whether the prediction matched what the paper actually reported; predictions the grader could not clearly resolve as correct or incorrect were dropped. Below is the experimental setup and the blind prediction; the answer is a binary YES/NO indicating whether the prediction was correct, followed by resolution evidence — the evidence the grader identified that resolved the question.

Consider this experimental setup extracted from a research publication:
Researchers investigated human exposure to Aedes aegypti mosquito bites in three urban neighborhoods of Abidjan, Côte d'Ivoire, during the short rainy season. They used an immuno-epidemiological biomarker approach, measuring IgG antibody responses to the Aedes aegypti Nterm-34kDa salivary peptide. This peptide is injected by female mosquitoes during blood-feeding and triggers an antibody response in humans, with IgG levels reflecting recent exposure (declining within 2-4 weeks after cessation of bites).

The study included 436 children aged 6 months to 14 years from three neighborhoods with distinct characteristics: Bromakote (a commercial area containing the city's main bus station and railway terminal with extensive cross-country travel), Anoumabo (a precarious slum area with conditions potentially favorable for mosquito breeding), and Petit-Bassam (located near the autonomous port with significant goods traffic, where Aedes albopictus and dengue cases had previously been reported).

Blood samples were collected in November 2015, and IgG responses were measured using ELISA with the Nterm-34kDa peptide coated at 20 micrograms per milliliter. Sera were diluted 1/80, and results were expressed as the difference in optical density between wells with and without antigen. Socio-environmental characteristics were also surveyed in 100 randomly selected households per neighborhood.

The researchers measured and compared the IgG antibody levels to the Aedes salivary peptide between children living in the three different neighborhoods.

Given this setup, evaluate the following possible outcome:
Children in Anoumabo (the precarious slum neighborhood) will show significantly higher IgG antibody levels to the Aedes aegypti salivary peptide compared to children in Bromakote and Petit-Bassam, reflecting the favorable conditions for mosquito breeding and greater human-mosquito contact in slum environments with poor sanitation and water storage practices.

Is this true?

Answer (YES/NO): NO